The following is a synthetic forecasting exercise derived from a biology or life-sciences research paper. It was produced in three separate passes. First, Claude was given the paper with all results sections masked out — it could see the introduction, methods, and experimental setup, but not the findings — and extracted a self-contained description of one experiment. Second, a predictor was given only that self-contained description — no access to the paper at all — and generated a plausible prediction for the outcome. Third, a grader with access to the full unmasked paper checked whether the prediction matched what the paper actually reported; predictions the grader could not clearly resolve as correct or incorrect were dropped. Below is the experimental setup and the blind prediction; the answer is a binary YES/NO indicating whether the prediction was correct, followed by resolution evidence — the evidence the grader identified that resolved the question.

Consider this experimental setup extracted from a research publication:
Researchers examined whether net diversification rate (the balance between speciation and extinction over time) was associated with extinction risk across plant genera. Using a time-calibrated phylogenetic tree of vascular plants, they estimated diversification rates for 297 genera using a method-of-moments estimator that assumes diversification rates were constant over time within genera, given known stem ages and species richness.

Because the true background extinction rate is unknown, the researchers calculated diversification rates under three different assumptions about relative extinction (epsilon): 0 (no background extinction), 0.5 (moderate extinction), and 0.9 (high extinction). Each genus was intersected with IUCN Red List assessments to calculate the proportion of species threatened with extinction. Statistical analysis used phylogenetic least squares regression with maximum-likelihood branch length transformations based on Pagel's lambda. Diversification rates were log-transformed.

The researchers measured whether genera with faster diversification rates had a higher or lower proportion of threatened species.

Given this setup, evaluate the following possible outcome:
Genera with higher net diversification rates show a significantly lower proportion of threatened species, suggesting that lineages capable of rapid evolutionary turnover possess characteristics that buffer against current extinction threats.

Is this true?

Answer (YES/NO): NO